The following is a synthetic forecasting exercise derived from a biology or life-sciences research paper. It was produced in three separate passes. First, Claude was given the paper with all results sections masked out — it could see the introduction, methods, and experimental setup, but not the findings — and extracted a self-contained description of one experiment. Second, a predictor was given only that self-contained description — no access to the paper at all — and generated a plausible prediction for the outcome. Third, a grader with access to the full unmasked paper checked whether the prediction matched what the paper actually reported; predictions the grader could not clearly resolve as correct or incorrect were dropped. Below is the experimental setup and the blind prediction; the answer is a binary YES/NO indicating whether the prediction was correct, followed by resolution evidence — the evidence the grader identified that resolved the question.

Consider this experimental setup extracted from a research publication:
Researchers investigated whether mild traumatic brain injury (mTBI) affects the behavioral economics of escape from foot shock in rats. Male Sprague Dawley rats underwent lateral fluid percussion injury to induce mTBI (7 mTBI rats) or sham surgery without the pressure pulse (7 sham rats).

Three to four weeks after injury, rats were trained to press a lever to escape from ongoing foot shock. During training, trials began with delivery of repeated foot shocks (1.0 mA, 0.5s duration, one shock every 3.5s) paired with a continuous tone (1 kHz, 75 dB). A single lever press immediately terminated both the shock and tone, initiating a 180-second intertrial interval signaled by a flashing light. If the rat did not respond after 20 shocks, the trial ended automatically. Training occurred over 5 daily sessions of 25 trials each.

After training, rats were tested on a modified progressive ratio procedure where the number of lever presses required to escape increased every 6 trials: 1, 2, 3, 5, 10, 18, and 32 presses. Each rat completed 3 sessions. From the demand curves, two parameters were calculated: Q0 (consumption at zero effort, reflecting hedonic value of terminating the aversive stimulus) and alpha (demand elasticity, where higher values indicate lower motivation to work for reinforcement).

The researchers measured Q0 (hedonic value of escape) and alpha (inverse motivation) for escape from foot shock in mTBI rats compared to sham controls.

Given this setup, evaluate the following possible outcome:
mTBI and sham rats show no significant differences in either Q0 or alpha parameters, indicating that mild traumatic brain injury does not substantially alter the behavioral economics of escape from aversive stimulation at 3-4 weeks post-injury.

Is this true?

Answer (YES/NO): YES